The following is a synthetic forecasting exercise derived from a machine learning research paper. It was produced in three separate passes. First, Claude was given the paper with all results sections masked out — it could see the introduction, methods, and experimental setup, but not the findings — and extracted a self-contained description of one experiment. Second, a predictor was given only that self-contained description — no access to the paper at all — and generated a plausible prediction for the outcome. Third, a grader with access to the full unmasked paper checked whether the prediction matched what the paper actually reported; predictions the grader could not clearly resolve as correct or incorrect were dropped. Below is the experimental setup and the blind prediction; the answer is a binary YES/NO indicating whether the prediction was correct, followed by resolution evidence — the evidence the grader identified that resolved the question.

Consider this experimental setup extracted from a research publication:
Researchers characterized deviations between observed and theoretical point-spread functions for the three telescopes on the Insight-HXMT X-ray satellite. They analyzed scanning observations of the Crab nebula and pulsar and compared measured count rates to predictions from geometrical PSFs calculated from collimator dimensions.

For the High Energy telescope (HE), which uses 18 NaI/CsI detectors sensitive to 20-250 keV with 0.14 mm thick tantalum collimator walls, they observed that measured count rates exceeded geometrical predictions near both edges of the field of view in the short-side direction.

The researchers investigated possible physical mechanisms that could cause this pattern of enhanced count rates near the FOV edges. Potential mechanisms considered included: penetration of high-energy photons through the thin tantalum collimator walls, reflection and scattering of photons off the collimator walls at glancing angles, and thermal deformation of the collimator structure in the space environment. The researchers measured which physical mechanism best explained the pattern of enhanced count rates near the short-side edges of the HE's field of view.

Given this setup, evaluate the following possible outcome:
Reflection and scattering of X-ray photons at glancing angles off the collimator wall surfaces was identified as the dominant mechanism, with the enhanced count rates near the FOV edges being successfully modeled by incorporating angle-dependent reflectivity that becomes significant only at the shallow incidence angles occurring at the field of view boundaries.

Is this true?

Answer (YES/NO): NO